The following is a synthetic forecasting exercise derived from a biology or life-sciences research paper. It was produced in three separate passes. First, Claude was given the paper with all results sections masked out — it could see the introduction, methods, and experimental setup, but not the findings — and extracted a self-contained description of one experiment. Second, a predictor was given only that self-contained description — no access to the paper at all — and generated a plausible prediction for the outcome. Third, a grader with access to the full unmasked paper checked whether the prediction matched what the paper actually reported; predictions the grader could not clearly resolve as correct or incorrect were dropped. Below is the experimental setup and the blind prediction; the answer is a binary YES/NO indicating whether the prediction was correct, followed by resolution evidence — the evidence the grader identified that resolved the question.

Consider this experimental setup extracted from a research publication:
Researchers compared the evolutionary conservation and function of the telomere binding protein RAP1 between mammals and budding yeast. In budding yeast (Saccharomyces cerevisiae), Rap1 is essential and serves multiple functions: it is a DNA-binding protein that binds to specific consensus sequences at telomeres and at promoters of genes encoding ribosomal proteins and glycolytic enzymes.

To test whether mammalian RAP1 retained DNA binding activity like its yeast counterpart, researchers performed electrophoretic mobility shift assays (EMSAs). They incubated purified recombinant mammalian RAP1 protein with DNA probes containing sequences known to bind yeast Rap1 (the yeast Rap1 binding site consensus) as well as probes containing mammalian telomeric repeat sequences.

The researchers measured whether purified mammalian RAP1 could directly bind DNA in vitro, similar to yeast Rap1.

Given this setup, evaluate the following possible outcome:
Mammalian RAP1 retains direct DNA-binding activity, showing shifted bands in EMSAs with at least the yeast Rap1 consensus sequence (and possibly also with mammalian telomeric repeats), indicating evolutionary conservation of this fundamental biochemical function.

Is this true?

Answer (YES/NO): NO